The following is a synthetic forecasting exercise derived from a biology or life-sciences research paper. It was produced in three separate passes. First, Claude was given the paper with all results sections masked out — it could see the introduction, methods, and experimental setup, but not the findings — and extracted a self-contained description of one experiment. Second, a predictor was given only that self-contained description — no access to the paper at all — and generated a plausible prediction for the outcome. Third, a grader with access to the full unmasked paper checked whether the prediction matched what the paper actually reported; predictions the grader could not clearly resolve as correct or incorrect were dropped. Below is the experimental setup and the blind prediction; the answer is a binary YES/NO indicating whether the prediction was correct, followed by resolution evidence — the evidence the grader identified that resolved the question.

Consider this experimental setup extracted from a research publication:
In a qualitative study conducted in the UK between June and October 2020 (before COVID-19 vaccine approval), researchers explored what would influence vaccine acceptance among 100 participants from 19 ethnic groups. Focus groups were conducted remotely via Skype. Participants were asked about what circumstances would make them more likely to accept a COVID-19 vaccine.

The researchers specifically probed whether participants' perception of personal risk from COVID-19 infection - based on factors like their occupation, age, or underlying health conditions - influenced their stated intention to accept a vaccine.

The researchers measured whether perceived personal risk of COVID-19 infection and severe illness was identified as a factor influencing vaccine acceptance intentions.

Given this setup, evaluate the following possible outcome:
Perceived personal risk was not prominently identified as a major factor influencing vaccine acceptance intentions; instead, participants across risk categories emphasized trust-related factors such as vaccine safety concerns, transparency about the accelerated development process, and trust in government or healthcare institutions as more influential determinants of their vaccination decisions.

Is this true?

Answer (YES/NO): NO